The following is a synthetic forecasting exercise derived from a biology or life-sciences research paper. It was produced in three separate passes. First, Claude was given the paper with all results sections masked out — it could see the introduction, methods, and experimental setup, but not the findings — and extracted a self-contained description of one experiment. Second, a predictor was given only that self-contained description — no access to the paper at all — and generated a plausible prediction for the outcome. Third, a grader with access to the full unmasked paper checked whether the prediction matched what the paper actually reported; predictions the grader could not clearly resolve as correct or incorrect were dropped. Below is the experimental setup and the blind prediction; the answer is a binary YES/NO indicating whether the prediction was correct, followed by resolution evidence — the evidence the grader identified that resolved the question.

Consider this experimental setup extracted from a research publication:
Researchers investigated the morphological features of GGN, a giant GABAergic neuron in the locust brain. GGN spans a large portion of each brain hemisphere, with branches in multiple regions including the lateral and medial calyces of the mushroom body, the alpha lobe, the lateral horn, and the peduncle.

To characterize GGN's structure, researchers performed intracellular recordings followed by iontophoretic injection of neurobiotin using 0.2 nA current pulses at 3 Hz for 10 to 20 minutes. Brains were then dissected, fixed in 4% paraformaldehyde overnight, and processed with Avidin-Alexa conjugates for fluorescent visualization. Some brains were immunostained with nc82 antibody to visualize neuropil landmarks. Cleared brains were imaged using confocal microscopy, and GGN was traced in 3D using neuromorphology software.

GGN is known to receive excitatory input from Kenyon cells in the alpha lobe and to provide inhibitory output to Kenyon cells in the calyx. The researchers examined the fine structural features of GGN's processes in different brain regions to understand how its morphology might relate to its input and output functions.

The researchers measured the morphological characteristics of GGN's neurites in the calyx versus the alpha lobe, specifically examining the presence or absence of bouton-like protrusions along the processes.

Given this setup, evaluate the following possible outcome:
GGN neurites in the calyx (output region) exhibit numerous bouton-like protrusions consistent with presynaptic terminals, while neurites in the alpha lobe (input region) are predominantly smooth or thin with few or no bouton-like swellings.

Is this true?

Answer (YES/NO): YES